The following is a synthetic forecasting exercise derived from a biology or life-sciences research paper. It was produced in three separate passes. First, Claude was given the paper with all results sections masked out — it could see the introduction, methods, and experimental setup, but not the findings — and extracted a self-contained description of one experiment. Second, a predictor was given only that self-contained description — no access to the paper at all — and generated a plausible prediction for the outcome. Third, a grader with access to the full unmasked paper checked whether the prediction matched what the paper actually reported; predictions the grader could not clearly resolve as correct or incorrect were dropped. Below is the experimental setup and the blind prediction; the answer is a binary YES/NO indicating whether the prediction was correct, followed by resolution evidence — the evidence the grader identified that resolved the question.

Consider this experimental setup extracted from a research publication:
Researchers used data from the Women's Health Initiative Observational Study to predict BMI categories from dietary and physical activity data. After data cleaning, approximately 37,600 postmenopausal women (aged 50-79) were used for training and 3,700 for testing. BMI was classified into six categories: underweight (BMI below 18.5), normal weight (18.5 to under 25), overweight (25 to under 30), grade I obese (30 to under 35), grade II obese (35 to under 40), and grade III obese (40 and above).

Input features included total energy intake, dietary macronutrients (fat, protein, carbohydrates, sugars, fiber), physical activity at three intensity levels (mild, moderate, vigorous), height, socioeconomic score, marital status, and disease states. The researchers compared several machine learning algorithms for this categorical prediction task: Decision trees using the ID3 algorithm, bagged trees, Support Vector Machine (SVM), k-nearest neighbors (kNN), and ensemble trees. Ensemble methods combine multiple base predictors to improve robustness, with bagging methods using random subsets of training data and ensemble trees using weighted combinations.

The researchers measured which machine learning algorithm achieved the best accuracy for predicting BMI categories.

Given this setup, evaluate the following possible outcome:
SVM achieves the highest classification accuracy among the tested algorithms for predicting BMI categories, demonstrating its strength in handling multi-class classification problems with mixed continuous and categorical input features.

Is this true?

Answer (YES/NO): NO